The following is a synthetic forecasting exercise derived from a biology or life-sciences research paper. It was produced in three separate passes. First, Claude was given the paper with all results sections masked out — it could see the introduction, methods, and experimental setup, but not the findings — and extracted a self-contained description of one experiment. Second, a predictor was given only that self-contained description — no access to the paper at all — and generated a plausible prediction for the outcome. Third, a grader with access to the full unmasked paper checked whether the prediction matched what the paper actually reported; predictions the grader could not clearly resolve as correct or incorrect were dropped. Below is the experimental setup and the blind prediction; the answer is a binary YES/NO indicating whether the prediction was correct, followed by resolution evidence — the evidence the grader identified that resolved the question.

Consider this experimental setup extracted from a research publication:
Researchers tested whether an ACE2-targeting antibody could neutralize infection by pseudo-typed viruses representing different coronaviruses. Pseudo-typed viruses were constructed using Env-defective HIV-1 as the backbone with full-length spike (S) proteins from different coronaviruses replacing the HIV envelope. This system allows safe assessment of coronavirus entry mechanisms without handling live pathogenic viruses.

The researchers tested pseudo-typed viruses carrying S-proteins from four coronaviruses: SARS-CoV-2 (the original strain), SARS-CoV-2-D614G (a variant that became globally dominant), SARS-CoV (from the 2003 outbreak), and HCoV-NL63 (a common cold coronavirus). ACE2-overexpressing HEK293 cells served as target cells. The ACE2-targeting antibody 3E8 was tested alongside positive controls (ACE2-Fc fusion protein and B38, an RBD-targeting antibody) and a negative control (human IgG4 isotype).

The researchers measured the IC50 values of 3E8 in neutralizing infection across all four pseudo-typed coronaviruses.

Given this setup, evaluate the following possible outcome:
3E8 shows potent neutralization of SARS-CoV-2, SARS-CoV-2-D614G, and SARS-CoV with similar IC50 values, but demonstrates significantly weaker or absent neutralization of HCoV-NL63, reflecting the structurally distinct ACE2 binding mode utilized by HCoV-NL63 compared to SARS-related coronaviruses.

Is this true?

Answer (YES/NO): NO